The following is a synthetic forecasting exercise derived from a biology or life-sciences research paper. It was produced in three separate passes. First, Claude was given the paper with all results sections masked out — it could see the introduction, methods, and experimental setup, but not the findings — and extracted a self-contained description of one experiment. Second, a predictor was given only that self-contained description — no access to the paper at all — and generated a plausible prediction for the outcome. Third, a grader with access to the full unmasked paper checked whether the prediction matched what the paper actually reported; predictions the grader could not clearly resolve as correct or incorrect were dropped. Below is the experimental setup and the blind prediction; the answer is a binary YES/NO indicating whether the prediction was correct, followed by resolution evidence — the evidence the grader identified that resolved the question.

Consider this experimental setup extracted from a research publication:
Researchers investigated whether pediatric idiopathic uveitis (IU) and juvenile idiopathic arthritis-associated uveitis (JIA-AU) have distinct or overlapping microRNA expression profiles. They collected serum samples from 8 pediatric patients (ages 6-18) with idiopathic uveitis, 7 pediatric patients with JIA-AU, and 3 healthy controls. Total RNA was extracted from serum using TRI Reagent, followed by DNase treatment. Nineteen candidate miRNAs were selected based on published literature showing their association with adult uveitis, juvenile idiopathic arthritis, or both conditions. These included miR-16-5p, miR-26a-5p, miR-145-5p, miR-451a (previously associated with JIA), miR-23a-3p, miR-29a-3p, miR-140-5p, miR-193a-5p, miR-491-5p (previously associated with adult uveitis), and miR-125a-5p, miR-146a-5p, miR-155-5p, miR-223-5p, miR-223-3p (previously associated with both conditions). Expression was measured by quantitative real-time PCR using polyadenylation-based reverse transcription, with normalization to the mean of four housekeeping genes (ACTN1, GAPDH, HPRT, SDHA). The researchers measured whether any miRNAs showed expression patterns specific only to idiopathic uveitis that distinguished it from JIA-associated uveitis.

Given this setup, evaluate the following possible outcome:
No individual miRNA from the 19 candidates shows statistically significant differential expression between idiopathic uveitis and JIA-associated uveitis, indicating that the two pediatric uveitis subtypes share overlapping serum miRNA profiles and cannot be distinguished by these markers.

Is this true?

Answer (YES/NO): NO